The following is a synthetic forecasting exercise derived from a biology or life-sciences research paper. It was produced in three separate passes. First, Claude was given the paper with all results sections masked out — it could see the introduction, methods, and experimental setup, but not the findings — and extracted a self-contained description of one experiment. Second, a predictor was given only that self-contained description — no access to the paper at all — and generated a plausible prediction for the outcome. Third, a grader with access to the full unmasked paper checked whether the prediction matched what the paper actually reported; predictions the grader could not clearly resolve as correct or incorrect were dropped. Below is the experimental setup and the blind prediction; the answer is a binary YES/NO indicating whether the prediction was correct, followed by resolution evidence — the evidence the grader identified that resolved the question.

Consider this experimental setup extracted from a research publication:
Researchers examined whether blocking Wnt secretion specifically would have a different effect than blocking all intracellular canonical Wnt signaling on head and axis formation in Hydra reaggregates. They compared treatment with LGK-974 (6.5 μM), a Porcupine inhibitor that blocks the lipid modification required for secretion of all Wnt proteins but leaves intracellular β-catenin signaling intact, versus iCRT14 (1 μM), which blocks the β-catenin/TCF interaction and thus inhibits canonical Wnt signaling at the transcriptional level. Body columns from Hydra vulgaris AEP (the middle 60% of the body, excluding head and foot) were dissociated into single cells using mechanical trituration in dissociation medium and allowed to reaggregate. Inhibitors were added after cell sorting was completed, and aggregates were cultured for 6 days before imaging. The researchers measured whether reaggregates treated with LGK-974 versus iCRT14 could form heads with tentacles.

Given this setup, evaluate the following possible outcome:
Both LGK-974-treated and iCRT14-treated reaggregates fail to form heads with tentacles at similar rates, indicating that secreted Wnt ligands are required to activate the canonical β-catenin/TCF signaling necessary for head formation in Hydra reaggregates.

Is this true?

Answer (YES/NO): YES